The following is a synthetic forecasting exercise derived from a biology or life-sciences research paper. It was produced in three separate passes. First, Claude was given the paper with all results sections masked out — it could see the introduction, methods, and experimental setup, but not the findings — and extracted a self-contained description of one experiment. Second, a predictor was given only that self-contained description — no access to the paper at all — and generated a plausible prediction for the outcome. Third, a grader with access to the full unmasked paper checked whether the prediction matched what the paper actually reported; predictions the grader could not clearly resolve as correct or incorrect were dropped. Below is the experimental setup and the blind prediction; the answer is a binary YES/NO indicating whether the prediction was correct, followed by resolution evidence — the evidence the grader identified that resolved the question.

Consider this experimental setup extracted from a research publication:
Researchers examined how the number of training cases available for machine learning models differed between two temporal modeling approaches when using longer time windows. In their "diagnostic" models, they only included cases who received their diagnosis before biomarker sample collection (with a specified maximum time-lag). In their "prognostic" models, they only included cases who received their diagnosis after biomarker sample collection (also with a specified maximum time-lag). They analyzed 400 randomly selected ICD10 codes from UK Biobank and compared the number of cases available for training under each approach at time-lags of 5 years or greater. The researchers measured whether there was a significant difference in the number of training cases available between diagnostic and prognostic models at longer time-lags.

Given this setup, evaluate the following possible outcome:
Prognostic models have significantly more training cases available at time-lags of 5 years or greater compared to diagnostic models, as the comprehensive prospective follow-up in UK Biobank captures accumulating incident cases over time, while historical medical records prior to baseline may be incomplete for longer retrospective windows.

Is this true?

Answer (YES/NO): YES